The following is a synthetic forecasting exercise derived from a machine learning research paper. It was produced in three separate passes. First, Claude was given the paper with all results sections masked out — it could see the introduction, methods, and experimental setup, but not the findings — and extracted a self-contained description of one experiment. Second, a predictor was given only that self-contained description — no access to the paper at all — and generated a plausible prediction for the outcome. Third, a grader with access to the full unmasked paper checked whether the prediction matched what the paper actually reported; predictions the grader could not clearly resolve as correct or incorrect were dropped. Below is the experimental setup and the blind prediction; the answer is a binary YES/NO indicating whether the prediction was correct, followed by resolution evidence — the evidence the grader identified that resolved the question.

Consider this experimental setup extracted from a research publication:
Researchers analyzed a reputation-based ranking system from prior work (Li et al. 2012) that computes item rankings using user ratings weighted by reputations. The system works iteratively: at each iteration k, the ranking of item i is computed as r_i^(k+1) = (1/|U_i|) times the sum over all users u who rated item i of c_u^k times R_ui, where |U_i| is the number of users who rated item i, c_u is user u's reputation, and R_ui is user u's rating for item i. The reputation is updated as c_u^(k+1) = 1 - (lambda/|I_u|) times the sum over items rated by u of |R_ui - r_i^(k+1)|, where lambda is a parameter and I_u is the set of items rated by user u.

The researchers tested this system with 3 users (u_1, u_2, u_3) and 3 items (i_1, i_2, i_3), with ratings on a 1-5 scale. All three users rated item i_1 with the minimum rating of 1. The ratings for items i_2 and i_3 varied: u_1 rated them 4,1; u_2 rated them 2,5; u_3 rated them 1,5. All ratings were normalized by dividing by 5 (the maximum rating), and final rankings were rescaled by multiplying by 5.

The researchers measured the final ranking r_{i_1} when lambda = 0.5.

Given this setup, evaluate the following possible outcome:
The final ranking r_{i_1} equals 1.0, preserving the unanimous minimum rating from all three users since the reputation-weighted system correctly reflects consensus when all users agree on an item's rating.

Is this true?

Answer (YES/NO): NO